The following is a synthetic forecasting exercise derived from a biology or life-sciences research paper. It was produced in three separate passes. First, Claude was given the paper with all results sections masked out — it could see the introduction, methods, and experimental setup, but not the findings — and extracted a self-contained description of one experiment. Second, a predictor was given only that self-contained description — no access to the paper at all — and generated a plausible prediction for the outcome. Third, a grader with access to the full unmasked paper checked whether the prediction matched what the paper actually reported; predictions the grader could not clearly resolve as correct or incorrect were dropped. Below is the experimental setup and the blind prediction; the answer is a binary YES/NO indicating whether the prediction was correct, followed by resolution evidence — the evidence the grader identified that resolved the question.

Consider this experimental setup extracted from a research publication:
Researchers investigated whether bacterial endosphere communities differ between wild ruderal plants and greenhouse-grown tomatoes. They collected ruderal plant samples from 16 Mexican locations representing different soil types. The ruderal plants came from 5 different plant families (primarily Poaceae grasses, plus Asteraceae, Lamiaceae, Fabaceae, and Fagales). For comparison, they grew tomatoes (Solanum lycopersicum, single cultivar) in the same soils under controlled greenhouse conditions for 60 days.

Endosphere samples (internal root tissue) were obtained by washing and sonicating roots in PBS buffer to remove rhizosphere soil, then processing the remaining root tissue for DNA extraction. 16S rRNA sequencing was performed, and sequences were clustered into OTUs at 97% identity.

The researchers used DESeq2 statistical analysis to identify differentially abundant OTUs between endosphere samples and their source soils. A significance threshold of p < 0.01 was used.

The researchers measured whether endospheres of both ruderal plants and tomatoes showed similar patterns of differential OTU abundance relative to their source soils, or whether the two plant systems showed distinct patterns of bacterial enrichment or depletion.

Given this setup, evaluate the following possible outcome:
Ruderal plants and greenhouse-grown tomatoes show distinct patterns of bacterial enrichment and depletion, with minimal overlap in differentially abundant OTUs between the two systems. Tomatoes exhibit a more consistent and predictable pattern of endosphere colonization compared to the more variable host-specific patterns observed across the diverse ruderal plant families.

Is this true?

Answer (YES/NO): YES